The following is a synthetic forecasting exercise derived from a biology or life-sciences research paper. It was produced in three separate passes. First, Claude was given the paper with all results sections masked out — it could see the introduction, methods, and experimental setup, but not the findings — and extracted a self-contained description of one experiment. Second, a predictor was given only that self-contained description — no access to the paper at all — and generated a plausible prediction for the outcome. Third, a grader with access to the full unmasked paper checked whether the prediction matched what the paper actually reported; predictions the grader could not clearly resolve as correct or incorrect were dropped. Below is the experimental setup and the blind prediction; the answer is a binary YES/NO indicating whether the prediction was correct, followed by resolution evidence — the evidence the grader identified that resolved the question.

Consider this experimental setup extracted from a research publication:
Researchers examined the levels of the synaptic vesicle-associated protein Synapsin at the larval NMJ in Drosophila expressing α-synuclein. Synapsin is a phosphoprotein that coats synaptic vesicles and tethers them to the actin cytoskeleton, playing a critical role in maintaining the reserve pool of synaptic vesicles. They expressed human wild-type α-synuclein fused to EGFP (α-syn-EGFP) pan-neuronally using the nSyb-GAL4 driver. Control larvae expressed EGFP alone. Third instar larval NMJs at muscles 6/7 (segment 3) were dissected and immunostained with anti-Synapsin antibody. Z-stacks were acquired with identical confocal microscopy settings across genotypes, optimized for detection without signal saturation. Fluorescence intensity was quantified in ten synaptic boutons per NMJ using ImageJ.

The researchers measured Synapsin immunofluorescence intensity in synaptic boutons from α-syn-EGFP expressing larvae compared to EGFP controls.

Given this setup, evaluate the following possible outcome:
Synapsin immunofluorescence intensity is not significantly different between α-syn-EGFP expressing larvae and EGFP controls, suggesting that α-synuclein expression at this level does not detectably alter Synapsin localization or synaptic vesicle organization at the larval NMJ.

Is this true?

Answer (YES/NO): NO